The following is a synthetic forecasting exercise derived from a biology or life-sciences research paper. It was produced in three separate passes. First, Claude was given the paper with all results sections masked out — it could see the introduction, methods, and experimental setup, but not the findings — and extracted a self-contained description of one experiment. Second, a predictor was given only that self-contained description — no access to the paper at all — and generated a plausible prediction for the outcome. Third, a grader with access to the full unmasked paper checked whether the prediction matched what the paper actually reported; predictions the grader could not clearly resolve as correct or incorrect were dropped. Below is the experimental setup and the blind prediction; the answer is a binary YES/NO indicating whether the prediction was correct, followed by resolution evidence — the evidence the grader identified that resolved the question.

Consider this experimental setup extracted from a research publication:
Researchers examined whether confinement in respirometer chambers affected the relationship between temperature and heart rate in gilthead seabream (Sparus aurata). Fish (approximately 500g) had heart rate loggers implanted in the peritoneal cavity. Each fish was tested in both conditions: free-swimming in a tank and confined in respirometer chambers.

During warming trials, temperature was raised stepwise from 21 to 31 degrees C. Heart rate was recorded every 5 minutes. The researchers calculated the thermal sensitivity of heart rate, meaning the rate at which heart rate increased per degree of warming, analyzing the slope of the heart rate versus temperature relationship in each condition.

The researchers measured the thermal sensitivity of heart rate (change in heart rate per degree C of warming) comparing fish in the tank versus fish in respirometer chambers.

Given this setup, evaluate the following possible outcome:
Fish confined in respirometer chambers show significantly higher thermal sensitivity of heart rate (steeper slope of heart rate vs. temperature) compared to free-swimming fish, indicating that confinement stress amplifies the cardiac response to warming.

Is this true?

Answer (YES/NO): NO